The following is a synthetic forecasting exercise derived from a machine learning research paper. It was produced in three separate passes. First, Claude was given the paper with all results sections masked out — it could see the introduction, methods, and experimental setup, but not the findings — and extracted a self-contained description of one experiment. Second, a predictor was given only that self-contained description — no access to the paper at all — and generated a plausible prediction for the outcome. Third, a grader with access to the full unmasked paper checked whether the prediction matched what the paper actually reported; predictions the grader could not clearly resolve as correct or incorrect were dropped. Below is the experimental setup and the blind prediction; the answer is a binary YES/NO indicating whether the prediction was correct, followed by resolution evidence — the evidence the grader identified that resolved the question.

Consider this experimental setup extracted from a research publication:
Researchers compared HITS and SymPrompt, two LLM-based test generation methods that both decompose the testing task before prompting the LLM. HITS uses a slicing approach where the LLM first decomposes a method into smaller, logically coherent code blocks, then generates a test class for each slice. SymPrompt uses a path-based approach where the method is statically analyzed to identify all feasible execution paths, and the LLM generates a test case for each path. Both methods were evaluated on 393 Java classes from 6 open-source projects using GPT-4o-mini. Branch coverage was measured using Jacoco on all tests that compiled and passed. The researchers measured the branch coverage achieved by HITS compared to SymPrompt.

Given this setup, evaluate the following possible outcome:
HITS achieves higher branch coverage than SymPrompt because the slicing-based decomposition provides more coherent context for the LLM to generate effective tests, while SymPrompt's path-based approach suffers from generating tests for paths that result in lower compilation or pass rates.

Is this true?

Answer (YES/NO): NO